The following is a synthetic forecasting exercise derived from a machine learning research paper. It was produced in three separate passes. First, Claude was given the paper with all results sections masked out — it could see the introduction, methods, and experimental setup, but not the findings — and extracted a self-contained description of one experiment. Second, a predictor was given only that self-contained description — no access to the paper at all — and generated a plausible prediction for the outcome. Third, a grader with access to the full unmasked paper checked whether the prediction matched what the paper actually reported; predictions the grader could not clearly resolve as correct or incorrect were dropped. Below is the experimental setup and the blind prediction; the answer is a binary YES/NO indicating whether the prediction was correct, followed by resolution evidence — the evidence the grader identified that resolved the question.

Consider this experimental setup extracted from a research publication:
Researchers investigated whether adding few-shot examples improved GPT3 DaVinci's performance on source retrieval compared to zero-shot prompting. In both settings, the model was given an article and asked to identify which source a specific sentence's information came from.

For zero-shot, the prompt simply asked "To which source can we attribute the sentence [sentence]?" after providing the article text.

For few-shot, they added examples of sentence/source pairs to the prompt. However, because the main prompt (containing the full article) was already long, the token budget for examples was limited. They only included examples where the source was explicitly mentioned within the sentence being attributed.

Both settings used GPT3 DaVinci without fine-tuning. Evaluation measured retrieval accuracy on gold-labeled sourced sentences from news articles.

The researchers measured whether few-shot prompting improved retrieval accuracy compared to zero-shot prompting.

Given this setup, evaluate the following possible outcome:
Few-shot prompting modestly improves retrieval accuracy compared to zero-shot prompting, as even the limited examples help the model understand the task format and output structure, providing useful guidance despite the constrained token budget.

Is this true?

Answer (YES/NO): NO